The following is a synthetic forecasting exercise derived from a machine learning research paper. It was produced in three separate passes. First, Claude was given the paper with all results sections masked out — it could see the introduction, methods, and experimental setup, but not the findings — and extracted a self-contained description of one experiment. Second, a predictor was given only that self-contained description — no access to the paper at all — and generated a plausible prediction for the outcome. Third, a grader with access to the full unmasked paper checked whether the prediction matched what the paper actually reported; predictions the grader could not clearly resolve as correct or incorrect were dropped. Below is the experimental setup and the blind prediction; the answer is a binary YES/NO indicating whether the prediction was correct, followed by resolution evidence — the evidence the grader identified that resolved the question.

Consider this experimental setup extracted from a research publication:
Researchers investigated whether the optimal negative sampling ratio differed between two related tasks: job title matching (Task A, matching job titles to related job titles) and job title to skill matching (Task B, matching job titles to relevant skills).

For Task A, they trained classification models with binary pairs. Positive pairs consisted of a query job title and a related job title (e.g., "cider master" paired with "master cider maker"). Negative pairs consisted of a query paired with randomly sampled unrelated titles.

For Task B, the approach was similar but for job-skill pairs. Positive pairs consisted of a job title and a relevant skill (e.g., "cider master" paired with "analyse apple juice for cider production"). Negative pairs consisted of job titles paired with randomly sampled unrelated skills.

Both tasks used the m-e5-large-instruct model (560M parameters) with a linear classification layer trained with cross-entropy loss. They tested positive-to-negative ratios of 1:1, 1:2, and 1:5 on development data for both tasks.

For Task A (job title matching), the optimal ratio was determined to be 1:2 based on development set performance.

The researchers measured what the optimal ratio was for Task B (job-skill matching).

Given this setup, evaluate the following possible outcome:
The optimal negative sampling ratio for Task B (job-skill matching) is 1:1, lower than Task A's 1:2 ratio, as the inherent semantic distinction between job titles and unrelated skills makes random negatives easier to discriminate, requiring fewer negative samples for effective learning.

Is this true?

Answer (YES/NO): YES